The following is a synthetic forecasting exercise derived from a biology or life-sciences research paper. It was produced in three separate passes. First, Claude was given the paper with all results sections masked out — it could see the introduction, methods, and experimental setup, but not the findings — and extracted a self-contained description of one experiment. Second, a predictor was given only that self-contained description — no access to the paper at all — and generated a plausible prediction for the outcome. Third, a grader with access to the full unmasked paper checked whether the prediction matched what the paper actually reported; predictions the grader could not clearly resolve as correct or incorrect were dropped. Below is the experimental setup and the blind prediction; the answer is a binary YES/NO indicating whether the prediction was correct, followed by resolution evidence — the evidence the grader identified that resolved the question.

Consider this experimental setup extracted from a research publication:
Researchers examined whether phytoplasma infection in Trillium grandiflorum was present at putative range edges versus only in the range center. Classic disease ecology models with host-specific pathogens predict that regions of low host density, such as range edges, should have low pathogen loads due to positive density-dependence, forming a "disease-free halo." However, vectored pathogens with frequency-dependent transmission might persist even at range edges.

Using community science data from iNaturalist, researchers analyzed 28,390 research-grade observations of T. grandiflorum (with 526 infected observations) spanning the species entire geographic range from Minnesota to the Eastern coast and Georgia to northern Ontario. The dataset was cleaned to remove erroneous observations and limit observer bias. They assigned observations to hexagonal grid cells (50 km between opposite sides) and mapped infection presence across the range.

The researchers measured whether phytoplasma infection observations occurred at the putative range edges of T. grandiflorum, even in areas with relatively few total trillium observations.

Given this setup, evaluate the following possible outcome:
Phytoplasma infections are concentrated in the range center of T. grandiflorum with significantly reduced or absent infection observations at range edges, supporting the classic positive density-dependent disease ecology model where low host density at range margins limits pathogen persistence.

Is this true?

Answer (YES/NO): NO